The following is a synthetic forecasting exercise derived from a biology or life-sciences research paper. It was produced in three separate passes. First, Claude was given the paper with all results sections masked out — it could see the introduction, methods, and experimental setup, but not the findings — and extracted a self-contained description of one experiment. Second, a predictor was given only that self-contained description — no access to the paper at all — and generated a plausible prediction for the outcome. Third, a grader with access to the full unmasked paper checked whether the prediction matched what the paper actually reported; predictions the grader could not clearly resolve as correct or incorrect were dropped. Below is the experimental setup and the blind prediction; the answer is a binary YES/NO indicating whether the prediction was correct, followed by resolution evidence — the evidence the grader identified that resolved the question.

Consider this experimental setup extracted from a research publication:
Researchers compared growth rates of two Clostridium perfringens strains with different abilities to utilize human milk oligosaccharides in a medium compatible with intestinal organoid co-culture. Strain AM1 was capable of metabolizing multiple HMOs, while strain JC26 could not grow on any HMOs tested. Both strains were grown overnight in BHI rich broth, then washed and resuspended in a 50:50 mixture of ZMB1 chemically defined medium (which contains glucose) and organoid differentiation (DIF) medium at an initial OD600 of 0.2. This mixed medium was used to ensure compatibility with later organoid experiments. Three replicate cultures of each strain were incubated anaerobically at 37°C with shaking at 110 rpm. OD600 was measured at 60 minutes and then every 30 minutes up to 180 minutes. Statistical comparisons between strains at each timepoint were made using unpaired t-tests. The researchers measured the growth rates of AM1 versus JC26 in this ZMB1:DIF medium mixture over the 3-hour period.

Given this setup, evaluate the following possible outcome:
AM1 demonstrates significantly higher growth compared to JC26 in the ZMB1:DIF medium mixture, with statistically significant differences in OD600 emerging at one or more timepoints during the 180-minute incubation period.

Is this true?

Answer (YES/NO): NO